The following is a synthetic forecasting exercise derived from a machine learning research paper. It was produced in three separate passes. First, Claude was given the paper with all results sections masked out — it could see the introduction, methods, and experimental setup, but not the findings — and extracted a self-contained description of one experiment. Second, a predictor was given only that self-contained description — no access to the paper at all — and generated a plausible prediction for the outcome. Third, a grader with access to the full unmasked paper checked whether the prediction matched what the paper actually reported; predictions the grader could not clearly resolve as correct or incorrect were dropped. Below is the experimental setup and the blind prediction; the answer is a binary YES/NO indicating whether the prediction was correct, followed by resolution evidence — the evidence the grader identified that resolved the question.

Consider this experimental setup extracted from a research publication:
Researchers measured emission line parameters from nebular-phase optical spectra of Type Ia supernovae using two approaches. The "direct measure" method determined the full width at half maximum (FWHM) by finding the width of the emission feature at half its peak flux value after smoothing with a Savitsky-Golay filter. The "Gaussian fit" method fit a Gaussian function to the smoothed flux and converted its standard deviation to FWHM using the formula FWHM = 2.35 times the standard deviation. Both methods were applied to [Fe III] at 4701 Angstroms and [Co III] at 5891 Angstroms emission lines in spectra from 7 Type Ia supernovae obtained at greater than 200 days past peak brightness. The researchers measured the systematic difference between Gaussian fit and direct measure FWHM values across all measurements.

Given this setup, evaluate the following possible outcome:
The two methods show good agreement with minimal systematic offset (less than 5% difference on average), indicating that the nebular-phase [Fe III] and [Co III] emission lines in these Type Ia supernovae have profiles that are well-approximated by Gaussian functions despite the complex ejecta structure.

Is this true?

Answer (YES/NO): NO